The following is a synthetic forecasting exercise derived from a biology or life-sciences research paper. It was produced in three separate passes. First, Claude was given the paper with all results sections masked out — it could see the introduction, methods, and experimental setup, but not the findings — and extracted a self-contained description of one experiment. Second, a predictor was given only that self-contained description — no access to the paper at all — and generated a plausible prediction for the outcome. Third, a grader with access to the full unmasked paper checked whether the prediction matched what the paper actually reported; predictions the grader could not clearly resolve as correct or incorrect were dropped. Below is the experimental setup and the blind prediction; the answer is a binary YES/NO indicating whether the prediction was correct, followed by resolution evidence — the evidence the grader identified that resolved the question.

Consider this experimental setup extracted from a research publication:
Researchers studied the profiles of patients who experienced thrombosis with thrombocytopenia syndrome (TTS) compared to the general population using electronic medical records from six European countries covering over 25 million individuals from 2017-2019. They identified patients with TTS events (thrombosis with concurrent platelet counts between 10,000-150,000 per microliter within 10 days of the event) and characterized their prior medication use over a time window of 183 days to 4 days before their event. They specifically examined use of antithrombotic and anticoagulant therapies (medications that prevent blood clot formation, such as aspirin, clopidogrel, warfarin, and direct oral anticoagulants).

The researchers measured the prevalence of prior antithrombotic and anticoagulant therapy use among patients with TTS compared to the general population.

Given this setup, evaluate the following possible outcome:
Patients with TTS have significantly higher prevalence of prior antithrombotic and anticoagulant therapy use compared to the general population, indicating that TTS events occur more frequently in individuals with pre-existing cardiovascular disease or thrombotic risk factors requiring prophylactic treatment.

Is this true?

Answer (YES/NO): YES